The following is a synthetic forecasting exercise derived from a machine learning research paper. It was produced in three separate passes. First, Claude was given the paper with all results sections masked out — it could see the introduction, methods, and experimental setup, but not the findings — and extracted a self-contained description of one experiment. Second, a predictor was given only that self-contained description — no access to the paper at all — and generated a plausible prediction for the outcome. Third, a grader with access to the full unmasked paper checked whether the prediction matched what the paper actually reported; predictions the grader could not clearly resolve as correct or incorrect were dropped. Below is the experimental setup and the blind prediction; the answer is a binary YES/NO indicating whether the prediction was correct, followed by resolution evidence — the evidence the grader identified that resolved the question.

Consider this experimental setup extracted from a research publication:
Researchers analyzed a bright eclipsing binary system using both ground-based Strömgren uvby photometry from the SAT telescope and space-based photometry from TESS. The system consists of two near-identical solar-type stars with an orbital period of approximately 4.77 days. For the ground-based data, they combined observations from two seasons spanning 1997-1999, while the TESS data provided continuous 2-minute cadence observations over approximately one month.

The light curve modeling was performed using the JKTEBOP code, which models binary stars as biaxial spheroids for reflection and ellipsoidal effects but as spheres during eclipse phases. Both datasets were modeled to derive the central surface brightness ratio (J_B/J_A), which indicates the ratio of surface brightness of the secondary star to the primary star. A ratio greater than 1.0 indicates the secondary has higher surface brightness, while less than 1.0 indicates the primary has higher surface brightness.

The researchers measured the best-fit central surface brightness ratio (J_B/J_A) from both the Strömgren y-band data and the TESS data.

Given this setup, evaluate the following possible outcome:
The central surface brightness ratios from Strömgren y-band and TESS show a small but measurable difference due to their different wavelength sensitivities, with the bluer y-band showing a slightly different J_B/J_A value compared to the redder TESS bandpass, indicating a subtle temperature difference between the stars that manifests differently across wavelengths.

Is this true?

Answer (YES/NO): NO